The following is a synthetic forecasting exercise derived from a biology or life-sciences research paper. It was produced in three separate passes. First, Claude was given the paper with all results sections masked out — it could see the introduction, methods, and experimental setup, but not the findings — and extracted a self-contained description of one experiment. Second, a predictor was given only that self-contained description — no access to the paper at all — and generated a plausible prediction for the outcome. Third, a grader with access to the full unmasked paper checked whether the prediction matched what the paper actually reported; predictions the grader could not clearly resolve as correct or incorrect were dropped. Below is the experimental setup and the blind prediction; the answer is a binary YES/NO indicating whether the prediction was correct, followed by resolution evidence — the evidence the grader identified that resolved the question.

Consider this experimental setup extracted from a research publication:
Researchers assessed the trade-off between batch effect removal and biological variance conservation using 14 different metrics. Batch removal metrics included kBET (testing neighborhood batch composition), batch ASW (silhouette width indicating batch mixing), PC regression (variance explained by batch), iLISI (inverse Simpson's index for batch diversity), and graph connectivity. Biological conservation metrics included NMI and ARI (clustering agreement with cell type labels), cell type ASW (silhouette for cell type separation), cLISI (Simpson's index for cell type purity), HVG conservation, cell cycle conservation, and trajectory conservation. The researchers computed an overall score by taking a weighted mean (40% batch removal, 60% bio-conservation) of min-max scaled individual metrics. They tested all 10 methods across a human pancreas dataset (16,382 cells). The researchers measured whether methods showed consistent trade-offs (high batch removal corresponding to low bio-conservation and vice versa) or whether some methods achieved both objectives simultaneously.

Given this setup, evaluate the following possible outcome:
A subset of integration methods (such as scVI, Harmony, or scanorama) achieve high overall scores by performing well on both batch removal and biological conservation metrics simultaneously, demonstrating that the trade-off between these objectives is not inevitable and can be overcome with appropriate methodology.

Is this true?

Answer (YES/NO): NO